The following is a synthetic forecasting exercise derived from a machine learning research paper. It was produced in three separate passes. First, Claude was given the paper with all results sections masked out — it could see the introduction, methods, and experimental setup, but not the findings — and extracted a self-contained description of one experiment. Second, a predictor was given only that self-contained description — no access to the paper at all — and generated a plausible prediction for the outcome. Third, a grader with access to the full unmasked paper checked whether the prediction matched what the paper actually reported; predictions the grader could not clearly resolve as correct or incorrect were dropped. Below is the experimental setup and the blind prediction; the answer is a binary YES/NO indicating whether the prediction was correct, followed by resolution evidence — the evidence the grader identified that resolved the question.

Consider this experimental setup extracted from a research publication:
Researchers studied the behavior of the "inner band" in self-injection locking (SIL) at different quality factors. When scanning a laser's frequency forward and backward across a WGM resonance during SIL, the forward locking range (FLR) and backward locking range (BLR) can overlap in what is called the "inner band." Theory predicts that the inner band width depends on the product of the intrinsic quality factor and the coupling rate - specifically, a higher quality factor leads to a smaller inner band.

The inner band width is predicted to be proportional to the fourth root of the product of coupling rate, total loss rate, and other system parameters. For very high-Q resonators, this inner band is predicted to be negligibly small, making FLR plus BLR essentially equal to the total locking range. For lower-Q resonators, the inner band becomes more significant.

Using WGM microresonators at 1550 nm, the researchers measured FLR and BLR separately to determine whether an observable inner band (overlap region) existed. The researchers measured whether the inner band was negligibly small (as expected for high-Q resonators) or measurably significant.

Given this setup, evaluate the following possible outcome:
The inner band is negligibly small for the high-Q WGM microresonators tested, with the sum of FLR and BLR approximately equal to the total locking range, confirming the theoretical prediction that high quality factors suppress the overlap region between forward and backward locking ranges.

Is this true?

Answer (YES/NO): YES